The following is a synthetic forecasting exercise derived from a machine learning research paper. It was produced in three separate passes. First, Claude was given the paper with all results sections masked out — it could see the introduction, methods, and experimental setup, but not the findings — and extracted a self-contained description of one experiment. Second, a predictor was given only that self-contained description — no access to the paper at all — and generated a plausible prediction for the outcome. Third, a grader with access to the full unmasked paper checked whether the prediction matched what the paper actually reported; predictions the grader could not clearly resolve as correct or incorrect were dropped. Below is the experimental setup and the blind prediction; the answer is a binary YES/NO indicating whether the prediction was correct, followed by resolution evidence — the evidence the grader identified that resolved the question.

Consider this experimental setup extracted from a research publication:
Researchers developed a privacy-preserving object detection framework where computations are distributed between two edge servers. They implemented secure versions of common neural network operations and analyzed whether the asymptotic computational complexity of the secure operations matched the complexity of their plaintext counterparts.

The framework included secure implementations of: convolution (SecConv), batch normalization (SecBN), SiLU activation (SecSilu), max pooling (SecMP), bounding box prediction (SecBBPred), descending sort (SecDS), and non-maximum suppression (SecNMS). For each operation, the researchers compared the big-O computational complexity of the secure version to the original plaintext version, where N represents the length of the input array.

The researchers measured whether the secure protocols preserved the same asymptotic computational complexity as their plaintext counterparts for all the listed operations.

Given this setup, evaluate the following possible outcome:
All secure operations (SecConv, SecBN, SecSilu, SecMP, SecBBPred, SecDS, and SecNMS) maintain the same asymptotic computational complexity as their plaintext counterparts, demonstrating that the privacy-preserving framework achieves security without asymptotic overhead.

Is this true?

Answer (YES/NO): YES